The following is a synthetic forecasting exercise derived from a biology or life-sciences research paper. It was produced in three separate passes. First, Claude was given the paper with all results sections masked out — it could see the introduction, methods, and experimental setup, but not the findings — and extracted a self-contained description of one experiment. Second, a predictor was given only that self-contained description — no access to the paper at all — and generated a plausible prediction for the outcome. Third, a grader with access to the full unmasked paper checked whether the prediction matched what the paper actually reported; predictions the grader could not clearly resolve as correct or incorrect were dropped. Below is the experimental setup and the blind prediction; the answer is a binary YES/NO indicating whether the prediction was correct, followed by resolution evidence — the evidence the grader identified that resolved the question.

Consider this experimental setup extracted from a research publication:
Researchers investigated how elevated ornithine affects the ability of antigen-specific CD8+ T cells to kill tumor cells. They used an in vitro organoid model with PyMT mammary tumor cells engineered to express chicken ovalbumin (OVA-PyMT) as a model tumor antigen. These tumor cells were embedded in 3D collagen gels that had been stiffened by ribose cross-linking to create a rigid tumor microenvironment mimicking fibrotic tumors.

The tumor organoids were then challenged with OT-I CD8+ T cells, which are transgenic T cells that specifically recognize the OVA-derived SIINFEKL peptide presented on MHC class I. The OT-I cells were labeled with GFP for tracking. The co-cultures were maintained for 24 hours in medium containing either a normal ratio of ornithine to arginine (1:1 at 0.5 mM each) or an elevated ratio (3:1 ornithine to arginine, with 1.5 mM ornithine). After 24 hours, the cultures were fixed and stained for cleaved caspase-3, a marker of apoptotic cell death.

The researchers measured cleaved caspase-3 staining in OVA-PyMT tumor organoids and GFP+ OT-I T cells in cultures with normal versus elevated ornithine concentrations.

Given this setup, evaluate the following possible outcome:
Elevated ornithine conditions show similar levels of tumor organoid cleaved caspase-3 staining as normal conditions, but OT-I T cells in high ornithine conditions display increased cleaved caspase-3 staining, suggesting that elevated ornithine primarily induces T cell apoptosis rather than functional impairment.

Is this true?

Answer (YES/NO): NO